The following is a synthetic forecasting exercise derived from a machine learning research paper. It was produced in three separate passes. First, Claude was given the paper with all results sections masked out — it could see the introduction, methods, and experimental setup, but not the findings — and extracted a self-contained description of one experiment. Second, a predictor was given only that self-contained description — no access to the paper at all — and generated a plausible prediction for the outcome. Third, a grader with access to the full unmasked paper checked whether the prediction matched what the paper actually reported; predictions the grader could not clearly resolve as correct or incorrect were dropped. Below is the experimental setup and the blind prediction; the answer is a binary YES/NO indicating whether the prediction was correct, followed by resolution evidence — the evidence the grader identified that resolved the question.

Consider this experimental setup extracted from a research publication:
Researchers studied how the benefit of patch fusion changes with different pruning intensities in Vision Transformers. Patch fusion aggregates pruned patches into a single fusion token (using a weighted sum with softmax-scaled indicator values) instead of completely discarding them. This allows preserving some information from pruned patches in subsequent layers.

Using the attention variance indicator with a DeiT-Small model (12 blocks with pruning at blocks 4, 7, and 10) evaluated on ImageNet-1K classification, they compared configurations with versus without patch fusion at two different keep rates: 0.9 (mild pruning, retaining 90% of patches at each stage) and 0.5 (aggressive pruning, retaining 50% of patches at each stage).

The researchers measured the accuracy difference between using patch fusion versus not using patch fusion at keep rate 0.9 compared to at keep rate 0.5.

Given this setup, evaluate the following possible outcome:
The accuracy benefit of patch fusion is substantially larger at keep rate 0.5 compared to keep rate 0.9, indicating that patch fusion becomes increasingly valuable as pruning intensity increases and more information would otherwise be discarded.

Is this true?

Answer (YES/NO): YES